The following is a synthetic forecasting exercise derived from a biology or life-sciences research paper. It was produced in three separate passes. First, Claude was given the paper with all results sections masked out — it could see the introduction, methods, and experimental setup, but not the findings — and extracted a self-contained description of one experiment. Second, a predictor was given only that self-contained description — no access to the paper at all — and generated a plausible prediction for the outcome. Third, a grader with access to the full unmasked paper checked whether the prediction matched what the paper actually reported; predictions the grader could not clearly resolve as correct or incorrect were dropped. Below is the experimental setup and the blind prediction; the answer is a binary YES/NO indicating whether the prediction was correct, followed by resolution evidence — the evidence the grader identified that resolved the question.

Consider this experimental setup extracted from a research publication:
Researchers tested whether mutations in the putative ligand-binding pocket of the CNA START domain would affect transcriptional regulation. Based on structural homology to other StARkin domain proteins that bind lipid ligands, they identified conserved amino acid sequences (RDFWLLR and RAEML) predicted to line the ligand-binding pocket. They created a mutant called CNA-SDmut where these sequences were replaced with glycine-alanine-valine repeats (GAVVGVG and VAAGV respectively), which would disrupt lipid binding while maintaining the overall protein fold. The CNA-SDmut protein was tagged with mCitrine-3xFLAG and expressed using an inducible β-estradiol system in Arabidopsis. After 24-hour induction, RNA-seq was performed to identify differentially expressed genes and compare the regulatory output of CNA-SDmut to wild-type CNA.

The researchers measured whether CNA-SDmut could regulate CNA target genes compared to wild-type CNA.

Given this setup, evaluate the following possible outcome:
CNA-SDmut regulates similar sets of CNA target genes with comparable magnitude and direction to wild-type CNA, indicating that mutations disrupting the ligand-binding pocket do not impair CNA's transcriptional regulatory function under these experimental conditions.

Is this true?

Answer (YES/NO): NO